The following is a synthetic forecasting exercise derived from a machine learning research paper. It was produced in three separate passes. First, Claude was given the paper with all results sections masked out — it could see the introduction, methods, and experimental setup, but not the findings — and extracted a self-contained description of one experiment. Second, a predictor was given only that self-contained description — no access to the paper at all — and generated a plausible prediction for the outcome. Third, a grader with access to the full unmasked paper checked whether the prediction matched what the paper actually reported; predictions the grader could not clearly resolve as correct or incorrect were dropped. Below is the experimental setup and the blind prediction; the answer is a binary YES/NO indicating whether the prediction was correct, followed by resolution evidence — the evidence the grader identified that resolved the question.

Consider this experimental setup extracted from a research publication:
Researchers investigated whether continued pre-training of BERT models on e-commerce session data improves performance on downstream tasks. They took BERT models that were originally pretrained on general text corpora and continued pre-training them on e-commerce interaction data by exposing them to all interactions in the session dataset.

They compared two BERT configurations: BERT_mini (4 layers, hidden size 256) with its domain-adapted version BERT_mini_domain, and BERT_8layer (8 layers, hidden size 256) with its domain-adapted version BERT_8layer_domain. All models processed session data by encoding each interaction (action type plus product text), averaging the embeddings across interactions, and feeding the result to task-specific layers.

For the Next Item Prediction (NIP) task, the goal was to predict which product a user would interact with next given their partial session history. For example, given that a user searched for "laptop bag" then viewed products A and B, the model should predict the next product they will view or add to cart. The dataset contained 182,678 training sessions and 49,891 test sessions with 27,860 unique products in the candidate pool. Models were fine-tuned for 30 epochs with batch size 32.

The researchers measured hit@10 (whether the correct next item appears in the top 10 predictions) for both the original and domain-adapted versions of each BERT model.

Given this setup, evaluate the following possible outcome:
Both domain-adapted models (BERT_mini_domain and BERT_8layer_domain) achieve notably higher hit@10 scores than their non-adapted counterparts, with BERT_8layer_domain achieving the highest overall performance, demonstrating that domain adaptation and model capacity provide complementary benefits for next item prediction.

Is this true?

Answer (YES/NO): NO